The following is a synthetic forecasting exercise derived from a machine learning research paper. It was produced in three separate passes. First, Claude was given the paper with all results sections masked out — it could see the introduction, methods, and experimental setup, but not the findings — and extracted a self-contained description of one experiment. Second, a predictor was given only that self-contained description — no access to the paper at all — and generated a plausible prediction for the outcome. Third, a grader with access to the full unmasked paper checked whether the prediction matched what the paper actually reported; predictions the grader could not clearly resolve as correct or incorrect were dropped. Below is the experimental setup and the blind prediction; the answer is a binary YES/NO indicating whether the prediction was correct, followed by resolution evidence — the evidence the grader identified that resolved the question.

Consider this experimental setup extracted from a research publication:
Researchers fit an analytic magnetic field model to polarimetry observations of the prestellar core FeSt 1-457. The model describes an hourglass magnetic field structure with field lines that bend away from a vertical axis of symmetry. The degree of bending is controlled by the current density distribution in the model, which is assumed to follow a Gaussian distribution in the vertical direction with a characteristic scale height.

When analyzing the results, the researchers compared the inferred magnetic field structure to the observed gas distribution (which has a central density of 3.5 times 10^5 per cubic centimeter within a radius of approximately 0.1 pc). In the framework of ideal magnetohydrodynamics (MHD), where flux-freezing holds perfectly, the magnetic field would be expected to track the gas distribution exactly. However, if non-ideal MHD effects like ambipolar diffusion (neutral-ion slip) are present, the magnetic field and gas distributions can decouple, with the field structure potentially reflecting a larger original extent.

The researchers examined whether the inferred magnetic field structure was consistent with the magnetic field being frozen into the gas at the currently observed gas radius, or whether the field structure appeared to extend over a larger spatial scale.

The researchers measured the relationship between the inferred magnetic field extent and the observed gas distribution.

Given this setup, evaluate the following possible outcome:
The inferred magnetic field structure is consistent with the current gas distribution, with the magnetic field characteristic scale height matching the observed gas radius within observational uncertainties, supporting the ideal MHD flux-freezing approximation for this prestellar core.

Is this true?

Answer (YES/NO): NO